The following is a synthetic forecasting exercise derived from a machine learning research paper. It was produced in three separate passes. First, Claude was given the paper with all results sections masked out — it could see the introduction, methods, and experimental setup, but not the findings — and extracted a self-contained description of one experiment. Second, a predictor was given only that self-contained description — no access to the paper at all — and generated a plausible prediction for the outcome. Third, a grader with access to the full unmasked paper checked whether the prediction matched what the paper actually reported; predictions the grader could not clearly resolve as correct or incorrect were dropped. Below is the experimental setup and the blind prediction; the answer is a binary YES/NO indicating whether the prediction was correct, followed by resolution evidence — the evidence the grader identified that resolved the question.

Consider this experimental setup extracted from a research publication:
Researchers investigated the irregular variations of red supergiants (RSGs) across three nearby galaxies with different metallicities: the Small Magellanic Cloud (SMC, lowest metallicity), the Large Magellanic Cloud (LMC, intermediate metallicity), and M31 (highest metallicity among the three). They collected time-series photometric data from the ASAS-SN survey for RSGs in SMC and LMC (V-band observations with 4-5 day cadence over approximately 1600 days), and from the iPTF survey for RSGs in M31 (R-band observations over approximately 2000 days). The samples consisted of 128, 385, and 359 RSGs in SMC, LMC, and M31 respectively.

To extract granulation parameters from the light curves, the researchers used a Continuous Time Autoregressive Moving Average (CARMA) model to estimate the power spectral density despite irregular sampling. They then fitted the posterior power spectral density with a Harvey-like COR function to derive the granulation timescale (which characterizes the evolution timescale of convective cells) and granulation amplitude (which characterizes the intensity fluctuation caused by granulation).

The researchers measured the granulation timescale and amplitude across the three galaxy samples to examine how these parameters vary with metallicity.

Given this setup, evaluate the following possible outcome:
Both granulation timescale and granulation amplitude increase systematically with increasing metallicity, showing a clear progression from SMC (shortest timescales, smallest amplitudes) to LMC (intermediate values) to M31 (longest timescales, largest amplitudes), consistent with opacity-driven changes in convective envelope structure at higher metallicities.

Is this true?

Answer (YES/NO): YES